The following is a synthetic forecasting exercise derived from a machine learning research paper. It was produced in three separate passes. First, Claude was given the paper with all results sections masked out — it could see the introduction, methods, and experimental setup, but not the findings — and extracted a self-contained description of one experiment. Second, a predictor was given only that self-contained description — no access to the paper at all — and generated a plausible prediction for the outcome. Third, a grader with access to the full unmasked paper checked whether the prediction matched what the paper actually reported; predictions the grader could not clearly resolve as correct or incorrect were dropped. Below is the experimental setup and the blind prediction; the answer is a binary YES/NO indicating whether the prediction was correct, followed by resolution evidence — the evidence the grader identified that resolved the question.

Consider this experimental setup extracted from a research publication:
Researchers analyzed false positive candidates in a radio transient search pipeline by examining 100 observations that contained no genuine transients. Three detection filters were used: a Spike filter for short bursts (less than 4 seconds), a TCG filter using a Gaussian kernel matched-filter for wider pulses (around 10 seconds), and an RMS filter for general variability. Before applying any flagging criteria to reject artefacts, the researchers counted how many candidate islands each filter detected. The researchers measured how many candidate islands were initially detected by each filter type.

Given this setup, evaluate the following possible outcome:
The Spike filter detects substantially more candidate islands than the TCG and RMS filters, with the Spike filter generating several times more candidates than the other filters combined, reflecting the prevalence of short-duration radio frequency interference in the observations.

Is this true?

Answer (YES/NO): NO